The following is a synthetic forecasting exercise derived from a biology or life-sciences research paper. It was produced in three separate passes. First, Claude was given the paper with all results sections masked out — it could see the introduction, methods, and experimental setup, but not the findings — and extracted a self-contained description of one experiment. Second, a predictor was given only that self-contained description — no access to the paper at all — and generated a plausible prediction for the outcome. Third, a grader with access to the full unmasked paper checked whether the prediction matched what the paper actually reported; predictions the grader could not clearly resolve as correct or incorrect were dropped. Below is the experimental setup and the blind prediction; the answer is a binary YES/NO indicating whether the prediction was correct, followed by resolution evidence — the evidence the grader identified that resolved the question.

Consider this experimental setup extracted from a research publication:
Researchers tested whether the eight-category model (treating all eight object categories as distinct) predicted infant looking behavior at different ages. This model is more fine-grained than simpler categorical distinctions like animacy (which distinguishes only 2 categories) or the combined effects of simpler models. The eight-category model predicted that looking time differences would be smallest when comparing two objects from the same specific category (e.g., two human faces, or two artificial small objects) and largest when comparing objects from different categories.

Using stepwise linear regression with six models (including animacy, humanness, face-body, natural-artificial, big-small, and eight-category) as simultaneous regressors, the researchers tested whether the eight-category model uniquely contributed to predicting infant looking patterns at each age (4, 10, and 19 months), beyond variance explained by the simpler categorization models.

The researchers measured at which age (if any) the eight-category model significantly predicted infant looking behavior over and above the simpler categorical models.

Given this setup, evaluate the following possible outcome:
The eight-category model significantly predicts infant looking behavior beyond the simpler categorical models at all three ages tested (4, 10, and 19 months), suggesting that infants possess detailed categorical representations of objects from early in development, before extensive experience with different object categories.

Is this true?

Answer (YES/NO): NO